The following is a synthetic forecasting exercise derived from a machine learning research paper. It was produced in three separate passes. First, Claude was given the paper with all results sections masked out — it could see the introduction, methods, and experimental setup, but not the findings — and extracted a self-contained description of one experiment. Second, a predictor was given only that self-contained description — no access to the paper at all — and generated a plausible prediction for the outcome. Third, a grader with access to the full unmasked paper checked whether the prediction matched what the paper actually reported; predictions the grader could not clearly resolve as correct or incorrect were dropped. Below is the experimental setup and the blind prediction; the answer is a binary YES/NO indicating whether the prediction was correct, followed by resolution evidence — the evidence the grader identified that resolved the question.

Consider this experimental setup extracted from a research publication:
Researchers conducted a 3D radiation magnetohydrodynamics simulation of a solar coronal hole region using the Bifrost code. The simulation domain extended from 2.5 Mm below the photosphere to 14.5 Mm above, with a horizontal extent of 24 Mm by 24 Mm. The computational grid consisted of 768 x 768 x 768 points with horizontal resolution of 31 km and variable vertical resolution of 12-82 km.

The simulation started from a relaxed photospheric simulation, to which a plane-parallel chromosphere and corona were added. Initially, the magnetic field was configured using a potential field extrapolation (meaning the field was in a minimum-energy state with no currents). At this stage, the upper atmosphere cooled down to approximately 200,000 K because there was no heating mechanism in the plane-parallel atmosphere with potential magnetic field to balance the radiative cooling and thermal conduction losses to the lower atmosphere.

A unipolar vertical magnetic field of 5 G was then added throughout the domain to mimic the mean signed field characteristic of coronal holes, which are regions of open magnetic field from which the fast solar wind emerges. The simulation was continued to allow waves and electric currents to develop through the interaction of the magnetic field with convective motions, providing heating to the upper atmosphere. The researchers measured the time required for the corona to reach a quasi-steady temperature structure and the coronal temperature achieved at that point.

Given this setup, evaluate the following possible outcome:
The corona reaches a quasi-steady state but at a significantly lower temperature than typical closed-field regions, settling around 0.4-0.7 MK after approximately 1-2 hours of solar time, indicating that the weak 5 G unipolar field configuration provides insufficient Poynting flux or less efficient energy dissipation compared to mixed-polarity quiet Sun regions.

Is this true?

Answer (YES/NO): NO